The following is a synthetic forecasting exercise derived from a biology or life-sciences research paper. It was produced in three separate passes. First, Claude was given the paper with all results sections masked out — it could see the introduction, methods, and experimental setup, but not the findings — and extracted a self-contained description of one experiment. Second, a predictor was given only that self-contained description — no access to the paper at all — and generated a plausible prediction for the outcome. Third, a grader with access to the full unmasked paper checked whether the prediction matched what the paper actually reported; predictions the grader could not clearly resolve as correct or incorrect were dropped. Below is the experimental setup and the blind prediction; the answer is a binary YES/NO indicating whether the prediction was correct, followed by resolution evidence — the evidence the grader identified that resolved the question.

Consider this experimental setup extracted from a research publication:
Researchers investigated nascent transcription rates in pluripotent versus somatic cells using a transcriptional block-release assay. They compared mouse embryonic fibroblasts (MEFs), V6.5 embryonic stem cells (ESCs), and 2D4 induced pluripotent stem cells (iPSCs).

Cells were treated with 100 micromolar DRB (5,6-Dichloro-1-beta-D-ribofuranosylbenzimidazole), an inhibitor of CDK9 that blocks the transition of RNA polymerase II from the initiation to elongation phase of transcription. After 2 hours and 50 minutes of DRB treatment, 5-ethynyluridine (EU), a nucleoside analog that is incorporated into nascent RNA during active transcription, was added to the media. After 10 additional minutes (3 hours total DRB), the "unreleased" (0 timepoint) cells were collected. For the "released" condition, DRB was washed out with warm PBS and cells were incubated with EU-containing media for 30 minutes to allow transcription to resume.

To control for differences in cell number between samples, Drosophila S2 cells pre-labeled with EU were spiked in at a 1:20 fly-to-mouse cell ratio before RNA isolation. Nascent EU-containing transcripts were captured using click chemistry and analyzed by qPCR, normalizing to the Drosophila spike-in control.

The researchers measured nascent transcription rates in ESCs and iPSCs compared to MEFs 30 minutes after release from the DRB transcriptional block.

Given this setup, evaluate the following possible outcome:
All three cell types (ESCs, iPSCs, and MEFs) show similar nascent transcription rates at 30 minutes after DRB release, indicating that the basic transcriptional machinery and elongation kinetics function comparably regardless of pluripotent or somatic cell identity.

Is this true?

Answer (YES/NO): NO